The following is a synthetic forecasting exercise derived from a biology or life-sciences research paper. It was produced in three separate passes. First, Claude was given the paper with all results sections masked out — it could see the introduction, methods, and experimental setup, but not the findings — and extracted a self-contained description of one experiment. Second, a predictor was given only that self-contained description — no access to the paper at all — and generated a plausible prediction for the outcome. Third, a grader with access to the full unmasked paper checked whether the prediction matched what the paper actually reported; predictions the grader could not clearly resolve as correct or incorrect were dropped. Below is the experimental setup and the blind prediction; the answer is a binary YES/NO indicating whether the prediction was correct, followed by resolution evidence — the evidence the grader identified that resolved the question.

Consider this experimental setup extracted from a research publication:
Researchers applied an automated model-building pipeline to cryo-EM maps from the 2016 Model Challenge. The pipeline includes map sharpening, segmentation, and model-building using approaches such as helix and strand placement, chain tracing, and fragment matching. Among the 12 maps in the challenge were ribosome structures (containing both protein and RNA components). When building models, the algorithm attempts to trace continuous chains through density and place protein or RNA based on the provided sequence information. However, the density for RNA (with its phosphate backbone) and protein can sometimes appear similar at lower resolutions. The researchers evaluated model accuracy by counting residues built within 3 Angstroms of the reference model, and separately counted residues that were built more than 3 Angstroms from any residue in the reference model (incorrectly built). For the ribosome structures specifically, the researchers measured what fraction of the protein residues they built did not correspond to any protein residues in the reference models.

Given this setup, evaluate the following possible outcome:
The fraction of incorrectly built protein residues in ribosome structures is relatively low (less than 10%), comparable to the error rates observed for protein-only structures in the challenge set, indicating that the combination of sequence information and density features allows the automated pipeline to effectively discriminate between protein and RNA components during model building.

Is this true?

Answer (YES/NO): NO